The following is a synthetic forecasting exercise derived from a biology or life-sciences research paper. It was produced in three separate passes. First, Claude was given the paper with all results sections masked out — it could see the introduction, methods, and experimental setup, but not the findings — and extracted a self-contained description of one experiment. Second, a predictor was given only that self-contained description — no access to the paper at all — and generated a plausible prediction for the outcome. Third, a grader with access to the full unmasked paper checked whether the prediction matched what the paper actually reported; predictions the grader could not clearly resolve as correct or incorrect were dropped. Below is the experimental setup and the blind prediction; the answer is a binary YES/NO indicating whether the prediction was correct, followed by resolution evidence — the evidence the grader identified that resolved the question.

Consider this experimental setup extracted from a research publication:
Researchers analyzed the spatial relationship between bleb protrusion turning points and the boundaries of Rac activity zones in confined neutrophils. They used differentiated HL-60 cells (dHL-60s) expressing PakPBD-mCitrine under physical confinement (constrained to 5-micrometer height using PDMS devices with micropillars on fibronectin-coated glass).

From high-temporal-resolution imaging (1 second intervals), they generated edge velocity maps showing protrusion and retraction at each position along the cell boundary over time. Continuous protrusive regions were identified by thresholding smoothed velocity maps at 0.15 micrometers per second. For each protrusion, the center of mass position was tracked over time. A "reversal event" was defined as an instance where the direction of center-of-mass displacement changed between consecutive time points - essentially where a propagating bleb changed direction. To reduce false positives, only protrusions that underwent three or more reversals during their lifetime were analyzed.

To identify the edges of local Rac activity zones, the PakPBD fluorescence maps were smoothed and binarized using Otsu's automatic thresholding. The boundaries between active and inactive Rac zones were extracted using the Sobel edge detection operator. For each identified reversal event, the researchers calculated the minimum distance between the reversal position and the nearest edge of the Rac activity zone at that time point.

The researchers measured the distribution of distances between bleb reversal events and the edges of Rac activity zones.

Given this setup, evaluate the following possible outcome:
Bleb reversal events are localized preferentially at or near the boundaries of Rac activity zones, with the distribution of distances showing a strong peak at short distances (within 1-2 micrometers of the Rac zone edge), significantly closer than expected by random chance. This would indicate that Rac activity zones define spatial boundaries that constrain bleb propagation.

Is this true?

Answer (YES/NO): NO